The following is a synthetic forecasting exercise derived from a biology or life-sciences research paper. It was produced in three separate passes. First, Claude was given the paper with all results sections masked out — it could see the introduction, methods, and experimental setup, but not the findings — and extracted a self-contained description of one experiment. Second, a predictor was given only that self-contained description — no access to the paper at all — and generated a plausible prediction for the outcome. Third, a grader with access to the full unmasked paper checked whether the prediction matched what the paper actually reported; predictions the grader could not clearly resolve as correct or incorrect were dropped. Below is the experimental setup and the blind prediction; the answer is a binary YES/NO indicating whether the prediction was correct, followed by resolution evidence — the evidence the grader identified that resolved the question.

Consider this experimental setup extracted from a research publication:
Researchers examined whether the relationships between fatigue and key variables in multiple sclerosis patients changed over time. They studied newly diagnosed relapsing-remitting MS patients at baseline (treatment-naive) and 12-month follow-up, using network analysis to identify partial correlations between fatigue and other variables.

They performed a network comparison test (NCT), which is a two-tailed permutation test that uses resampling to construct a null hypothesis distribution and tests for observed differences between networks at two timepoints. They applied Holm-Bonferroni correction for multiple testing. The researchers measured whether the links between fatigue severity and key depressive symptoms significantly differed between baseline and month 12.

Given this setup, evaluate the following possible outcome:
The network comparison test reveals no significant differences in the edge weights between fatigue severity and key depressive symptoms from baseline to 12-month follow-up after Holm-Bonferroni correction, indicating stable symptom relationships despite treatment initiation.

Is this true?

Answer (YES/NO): YES